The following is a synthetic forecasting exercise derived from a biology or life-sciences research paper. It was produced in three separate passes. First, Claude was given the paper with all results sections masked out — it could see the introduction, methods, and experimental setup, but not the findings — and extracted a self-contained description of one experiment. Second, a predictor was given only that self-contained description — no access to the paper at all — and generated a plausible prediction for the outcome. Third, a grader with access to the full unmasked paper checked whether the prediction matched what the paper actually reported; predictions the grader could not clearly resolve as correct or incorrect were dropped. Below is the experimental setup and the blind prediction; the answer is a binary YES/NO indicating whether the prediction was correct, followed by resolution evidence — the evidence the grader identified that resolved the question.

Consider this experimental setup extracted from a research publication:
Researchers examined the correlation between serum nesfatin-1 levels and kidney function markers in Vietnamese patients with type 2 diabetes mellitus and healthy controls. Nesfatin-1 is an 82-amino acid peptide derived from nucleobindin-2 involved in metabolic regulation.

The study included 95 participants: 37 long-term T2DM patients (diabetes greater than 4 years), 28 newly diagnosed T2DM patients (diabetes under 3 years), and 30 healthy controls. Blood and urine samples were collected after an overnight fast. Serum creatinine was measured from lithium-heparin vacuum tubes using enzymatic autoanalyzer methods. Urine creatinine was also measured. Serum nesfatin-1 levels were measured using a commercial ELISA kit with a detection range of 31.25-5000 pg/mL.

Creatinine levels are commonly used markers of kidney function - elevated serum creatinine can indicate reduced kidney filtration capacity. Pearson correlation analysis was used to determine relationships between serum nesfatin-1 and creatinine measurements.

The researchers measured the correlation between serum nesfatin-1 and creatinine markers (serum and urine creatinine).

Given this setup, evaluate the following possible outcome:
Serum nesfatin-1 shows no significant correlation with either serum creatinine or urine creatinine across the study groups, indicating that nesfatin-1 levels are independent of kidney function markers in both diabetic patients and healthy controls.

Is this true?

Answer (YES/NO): NO